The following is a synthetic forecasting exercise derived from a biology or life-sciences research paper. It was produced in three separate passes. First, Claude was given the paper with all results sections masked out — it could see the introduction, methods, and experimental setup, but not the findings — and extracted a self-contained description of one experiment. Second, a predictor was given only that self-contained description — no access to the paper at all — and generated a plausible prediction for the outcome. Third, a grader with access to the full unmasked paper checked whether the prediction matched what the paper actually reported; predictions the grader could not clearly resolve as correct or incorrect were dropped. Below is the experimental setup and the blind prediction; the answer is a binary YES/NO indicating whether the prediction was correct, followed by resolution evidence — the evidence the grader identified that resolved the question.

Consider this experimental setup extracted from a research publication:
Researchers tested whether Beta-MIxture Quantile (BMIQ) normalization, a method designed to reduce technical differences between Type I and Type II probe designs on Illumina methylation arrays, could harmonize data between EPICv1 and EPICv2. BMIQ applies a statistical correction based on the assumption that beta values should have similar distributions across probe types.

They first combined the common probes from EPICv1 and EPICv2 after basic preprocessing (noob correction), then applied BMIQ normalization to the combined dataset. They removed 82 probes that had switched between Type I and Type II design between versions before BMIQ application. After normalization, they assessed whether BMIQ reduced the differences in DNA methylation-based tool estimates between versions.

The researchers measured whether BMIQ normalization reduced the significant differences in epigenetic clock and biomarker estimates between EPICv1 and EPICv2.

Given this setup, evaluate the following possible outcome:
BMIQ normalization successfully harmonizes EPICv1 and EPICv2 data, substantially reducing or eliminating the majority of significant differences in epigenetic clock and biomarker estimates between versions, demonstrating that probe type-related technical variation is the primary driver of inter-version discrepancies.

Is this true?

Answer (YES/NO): NO